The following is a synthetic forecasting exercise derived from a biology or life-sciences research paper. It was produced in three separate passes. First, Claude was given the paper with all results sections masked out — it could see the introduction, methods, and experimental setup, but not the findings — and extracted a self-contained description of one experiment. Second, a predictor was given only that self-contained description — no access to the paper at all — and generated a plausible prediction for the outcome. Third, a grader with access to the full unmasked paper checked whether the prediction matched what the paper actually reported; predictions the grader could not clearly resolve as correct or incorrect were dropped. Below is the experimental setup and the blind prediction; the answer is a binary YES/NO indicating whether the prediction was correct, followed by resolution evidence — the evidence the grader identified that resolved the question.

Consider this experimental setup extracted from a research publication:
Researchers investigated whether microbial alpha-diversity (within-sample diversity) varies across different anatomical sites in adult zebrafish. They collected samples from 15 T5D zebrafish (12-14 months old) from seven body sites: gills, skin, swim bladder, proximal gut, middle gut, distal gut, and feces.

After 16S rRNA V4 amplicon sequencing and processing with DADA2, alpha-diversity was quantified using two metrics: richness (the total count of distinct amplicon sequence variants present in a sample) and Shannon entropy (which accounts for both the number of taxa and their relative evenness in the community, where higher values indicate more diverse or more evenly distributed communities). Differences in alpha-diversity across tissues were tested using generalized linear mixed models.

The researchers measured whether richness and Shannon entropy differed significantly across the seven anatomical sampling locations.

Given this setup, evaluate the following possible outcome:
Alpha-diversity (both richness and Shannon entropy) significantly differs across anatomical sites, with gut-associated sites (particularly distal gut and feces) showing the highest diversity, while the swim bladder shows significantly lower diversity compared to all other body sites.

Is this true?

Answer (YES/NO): NO